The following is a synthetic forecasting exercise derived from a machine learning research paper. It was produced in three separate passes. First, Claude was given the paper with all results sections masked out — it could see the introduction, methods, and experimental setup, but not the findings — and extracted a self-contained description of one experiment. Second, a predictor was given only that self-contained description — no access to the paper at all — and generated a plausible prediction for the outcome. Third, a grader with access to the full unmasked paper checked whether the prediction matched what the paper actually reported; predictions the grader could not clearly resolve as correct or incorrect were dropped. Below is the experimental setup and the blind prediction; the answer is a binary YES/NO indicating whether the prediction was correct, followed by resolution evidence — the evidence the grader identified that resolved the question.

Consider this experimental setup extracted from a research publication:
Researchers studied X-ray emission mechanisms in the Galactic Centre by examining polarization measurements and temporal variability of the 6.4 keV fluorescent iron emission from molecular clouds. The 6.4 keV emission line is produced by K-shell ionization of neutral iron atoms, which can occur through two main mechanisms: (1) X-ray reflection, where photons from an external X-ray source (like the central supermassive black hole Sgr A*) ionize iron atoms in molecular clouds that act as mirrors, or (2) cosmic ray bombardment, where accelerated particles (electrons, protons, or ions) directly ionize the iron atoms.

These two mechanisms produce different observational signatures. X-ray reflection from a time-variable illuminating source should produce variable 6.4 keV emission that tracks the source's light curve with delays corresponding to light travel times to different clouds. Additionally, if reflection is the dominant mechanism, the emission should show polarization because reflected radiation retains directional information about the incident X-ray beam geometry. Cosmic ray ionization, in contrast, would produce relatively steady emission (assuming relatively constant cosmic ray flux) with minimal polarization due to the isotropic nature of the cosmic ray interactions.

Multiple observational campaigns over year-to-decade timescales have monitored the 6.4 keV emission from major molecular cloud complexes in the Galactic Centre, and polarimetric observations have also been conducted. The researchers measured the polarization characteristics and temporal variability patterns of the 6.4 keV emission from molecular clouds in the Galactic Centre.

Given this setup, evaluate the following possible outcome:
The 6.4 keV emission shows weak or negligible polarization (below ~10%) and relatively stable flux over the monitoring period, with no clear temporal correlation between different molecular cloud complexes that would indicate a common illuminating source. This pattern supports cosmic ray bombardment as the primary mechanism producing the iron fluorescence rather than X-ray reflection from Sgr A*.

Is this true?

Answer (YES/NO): NO